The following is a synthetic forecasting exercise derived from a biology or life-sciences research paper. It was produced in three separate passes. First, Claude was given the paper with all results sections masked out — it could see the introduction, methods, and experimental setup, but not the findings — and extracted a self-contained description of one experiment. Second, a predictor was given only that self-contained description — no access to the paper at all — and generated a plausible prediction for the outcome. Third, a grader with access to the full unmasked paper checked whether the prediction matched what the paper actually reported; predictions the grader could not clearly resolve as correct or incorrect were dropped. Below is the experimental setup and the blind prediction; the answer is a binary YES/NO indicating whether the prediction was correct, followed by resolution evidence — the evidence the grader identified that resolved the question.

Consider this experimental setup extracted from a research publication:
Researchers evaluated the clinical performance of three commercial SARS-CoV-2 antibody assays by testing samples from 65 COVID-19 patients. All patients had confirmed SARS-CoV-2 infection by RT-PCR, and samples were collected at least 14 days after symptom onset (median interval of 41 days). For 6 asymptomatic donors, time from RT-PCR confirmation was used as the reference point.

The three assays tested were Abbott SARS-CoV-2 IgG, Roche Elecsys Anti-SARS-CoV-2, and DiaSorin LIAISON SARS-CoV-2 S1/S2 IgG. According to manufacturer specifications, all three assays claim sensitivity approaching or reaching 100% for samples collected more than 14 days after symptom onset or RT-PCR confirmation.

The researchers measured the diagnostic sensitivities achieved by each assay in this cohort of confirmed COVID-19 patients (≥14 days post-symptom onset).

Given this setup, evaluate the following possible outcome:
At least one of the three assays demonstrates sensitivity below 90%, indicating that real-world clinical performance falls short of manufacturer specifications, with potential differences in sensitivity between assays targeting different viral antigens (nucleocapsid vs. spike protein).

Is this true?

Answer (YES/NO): YES